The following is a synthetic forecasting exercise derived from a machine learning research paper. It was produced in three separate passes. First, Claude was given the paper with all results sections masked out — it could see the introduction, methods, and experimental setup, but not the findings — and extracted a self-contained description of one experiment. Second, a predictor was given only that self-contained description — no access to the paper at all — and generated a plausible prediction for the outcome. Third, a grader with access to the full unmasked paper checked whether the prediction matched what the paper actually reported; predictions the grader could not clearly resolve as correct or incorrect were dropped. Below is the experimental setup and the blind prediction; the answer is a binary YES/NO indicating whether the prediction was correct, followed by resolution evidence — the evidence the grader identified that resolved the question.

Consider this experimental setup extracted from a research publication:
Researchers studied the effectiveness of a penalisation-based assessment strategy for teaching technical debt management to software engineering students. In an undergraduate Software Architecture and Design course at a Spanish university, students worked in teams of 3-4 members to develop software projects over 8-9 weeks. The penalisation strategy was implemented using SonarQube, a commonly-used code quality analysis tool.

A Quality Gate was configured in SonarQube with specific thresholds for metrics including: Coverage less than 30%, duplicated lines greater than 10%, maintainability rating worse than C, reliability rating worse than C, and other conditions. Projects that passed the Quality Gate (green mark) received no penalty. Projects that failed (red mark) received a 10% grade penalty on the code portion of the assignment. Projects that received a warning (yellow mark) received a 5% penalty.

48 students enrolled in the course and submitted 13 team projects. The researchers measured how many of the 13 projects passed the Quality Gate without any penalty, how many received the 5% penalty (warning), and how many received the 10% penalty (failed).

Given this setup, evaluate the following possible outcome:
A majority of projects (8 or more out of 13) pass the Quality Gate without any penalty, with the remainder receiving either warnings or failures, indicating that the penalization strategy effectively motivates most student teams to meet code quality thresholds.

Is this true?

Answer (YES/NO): NO